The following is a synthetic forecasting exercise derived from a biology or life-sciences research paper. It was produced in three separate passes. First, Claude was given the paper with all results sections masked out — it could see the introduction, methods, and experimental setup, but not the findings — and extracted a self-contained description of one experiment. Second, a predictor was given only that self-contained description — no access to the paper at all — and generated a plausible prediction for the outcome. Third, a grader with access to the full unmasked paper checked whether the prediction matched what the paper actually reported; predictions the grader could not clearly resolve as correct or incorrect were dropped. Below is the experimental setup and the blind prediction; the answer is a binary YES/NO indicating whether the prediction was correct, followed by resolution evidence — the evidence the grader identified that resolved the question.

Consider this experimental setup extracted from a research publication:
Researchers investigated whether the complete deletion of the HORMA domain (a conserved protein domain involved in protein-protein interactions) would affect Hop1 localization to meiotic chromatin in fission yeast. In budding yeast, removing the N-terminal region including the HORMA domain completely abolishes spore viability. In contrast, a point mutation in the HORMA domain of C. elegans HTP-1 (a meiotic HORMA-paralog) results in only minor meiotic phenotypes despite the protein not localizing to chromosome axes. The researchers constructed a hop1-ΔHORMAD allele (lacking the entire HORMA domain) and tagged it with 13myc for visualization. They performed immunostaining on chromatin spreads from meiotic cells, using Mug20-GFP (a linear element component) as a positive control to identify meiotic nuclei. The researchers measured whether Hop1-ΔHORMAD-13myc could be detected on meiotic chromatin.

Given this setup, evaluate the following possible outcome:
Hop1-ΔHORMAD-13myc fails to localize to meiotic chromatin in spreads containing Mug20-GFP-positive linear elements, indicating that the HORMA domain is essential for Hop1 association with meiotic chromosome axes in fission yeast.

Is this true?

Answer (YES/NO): YES